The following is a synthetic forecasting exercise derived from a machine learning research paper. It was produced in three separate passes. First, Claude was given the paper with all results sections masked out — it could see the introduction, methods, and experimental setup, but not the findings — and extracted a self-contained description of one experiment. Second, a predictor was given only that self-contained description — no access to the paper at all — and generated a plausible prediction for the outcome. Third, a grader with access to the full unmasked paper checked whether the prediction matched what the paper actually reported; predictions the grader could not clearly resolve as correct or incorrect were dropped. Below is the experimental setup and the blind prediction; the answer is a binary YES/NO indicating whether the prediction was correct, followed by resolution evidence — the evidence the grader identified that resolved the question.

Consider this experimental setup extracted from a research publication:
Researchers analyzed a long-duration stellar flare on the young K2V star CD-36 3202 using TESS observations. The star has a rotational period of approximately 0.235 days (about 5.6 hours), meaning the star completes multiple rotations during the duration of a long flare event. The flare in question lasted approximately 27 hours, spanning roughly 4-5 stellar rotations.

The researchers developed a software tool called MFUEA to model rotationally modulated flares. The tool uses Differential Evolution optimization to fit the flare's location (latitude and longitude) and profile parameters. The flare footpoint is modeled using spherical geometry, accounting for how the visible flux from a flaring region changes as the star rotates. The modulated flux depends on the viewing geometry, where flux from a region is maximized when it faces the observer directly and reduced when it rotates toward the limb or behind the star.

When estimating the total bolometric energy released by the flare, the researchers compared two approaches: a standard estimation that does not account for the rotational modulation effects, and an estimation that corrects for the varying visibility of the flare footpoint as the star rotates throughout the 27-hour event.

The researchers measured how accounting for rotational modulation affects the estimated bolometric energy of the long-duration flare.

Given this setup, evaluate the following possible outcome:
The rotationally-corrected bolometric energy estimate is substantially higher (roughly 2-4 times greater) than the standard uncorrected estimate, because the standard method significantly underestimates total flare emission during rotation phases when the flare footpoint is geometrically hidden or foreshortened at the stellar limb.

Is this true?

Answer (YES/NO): YES